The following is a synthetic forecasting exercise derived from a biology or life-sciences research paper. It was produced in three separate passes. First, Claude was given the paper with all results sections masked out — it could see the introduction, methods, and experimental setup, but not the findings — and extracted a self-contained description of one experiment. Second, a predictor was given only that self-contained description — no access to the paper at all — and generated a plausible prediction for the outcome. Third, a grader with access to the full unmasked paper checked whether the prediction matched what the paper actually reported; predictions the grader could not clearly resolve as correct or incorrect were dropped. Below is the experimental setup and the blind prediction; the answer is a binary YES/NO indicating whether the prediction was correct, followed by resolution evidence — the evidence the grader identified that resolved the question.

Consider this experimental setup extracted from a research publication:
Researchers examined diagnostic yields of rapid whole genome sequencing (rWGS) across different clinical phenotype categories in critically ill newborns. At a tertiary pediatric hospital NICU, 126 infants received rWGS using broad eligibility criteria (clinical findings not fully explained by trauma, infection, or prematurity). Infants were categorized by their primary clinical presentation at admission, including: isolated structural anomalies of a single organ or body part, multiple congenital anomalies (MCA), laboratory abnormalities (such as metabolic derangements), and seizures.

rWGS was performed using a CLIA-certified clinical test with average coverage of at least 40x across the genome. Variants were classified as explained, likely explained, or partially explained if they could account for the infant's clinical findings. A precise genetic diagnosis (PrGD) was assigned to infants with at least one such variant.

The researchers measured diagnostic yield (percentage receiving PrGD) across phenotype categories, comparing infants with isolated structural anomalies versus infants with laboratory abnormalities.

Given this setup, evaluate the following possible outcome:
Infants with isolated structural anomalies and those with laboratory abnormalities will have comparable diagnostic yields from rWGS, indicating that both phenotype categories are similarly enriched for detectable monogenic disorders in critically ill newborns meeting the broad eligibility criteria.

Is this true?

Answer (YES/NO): NO